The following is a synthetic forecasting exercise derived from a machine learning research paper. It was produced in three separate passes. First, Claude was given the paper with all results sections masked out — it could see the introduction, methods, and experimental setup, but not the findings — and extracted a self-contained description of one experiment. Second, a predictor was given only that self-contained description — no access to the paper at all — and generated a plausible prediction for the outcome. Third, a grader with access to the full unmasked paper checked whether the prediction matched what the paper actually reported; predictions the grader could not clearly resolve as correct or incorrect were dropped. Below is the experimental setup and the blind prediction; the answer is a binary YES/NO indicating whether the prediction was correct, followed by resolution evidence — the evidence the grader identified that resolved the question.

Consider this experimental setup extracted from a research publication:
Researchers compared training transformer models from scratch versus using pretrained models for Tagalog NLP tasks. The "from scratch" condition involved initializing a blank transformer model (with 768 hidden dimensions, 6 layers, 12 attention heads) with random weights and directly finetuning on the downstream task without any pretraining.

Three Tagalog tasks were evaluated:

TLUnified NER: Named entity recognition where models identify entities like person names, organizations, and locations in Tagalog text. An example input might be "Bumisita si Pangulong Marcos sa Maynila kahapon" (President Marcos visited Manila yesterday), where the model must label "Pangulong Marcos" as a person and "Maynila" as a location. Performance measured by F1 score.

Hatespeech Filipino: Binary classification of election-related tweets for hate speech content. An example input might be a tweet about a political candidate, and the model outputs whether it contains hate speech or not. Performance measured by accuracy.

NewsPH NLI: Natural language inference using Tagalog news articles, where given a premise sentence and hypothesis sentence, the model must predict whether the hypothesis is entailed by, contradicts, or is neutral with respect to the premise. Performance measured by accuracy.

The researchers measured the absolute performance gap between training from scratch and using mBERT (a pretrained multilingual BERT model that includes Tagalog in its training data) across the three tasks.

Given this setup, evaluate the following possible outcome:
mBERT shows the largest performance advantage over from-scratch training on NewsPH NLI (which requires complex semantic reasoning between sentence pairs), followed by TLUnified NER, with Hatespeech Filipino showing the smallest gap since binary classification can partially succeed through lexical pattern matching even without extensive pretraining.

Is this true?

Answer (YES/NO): NO